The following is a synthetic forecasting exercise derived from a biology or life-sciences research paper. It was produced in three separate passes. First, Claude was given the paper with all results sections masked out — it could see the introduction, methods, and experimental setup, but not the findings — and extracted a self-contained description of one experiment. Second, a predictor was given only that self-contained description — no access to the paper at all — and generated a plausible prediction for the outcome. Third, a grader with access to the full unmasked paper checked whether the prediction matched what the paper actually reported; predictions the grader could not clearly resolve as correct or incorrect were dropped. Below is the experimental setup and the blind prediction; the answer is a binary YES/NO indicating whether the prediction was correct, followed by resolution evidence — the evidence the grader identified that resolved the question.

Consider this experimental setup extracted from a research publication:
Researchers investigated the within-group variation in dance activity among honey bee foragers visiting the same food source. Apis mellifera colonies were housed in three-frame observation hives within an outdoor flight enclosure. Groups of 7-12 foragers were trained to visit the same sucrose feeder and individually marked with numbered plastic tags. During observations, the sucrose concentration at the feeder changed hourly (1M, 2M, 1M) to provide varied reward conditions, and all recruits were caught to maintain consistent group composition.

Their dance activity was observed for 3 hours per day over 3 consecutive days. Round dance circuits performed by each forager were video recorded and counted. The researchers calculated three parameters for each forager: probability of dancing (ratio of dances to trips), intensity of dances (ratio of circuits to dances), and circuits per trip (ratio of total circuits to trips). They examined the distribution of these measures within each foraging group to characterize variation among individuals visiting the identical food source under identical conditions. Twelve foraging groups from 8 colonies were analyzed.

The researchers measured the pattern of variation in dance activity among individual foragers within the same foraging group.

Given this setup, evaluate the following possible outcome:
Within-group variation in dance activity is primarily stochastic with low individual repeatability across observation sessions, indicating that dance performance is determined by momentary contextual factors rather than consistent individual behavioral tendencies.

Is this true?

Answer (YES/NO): NO